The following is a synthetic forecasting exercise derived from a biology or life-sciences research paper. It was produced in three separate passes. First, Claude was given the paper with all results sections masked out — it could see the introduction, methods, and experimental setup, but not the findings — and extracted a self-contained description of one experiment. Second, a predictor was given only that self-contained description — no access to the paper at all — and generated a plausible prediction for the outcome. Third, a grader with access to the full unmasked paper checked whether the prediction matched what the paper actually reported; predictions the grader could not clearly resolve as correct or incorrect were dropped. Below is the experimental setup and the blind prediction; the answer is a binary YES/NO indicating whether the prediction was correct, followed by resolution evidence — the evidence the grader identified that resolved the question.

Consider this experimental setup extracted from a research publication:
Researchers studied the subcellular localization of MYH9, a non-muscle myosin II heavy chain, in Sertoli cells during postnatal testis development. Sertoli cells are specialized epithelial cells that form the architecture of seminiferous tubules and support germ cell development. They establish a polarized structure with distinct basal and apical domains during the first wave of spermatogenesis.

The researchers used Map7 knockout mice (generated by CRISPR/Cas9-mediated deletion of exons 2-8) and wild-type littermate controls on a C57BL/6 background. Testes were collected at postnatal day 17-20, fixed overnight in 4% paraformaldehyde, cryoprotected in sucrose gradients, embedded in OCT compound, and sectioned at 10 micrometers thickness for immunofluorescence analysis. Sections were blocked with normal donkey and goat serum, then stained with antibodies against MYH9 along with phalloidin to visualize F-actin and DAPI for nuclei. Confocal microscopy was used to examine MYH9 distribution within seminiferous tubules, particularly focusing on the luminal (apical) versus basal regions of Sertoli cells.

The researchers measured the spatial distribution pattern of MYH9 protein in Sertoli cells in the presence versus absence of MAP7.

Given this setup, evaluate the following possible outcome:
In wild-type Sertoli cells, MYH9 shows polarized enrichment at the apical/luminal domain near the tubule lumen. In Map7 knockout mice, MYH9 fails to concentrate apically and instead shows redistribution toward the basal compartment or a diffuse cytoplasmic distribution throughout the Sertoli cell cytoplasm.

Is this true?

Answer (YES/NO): YES